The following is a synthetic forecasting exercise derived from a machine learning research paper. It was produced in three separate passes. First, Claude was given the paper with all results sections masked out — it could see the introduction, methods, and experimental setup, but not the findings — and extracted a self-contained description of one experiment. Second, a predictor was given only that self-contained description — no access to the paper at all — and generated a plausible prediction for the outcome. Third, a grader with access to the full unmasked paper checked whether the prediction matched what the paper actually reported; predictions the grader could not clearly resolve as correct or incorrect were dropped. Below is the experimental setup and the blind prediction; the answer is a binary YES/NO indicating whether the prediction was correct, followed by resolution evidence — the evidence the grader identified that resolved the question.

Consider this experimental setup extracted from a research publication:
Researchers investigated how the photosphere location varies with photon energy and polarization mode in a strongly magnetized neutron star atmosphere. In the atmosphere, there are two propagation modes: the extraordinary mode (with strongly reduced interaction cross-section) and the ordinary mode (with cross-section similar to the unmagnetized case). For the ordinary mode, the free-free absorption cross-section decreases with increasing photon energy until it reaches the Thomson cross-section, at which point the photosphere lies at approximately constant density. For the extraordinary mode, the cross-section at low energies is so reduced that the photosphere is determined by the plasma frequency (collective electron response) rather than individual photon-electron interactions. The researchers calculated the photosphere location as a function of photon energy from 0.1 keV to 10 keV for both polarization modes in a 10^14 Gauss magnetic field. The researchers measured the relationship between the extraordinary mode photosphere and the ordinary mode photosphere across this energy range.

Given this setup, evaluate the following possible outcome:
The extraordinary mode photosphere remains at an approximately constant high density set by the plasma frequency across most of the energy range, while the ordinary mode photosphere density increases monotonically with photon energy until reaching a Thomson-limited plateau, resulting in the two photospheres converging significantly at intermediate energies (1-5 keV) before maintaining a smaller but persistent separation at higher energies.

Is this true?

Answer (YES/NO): NO